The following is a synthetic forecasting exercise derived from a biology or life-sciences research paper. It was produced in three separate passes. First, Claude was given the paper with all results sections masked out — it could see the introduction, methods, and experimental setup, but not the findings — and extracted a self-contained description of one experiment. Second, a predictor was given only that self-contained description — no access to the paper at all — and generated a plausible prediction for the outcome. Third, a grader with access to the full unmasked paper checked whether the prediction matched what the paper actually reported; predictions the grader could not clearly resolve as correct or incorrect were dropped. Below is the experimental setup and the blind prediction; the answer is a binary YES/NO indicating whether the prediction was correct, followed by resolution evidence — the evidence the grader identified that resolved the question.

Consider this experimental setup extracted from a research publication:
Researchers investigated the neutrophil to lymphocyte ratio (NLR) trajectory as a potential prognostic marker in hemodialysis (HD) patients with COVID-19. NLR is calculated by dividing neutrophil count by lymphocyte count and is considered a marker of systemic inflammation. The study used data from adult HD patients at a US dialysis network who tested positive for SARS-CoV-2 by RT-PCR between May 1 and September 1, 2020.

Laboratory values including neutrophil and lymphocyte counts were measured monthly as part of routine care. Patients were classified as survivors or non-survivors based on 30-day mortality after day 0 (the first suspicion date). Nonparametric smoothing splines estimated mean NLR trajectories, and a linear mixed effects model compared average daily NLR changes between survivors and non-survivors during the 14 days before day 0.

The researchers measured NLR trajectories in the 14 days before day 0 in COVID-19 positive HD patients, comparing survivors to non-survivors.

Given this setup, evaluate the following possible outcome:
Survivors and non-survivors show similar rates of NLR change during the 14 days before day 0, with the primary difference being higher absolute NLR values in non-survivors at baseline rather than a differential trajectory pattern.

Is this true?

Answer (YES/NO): NO